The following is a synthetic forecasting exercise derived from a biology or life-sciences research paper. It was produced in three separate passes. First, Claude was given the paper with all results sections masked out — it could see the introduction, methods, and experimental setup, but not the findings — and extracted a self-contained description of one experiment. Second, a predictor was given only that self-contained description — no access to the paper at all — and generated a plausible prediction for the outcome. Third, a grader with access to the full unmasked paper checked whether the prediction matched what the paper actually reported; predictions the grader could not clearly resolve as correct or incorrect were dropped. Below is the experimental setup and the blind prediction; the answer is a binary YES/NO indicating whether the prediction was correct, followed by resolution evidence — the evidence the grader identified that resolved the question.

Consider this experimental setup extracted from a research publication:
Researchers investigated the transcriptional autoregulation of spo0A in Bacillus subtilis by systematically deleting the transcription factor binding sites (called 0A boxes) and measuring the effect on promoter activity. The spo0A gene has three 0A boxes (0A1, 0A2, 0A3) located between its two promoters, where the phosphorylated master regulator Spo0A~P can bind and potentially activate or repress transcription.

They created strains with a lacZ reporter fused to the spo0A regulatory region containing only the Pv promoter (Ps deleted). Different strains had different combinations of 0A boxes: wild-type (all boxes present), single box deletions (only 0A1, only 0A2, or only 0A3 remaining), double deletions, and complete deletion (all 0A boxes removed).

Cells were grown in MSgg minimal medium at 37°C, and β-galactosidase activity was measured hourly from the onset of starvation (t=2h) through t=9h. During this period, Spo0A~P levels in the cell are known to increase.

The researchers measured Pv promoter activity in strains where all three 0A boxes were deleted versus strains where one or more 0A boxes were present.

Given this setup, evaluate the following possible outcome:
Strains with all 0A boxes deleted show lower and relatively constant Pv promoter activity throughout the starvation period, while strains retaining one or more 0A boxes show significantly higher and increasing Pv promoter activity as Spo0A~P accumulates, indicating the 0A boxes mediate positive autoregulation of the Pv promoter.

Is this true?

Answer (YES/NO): NO